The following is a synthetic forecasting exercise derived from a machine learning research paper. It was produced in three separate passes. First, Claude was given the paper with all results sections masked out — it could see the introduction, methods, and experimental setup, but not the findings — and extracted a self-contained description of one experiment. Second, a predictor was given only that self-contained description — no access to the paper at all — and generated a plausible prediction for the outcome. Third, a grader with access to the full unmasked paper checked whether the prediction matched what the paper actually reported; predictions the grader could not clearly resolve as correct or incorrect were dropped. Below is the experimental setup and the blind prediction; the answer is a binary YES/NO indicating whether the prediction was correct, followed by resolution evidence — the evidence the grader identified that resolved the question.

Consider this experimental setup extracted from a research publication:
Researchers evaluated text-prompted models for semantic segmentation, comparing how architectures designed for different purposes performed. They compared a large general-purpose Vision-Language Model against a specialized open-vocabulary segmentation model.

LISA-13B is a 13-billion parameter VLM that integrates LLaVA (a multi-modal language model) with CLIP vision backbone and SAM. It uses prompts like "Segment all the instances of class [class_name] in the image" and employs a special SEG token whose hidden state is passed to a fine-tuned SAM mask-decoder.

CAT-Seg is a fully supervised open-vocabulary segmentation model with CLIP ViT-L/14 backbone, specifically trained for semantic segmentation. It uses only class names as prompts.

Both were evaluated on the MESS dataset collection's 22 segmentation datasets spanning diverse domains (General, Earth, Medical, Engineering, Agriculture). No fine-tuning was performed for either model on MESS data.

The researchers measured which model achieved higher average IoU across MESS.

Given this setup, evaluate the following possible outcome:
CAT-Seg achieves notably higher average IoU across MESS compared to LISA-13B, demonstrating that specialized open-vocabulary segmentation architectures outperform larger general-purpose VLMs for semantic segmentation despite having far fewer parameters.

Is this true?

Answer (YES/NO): NO